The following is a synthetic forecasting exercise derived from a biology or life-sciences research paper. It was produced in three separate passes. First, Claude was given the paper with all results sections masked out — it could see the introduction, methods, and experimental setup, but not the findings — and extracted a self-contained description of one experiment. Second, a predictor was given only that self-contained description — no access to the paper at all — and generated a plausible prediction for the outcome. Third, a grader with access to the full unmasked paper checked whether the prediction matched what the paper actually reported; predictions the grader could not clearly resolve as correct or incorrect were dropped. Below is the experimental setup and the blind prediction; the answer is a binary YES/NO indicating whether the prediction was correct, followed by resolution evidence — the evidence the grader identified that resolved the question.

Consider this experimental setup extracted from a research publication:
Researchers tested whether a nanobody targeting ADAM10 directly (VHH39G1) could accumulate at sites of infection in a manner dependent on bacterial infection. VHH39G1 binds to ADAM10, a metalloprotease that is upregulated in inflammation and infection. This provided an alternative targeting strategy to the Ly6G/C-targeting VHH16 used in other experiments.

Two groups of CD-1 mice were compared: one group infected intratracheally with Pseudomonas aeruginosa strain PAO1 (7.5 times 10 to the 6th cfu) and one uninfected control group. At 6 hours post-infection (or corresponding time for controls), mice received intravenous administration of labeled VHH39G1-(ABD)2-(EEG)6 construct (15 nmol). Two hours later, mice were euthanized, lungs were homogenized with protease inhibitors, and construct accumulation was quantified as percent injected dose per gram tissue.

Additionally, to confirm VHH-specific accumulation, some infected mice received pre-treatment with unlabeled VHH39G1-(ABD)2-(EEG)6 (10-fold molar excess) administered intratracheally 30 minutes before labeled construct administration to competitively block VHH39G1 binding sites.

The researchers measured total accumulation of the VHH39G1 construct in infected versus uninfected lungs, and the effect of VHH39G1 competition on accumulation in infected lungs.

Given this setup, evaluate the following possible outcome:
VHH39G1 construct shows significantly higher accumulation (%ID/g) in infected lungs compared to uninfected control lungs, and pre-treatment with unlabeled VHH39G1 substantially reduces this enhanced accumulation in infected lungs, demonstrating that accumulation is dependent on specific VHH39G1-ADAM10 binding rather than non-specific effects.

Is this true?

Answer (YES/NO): YES